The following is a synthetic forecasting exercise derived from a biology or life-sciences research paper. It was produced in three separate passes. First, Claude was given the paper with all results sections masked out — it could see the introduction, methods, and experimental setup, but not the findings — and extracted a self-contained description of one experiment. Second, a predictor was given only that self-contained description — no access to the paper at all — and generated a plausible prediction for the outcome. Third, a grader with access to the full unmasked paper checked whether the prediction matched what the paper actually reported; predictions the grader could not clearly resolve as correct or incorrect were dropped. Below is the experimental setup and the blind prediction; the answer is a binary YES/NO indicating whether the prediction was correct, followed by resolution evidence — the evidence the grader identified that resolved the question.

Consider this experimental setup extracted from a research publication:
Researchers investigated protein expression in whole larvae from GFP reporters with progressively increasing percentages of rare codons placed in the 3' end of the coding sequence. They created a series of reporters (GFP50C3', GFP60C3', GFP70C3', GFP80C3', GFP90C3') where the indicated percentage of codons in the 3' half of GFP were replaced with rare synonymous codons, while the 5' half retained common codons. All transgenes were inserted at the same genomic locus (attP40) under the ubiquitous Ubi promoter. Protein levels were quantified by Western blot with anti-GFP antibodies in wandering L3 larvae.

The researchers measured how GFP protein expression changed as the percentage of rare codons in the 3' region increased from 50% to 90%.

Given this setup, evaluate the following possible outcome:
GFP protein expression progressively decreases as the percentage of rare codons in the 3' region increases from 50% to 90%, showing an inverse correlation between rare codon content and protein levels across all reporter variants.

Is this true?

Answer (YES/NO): NO